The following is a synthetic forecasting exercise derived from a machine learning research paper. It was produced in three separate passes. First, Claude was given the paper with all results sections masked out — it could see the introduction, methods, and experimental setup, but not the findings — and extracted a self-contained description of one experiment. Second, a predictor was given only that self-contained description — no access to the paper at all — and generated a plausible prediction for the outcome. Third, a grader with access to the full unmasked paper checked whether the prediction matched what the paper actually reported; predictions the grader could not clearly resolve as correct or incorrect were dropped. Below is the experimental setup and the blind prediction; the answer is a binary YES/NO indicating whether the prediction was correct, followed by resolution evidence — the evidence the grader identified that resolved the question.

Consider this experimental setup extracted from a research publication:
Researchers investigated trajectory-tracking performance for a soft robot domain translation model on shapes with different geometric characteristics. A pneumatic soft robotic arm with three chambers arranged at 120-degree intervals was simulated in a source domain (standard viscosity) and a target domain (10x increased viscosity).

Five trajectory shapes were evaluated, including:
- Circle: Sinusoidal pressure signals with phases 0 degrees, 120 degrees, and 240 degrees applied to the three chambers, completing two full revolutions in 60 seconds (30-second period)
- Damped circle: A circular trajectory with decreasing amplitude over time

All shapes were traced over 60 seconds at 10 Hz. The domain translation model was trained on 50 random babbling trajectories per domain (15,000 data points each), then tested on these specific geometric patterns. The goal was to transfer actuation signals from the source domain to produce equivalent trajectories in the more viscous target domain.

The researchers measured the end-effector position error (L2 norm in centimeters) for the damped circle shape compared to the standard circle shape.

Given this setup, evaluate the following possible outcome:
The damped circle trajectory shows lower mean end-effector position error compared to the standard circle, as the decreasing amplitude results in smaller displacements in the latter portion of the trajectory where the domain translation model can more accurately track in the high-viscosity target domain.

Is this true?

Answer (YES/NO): YES